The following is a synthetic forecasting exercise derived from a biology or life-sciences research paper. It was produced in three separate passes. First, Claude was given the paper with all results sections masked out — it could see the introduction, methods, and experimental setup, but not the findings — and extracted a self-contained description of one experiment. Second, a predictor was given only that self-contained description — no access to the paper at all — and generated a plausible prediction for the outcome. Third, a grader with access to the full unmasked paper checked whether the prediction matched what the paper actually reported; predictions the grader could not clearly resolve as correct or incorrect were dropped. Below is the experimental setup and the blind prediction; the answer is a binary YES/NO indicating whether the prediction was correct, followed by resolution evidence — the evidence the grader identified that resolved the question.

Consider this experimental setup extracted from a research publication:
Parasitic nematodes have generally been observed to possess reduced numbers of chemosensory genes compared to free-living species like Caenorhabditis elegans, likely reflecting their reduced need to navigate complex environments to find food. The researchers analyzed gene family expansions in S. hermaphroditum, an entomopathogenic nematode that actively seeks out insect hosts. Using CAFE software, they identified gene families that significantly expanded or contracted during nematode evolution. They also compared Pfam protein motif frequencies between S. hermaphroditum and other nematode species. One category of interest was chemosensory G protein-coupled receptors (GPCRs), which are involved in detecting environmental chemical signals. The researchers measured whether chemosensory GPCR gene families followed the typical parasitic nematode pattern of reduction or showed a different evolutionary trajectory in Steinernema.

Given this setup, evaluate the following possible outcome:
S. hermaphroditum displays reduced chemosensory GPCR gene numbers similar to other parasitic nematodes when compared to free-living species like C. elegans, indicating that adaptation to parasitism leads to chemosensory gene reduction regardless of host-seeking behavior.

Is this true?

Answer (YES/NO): NO